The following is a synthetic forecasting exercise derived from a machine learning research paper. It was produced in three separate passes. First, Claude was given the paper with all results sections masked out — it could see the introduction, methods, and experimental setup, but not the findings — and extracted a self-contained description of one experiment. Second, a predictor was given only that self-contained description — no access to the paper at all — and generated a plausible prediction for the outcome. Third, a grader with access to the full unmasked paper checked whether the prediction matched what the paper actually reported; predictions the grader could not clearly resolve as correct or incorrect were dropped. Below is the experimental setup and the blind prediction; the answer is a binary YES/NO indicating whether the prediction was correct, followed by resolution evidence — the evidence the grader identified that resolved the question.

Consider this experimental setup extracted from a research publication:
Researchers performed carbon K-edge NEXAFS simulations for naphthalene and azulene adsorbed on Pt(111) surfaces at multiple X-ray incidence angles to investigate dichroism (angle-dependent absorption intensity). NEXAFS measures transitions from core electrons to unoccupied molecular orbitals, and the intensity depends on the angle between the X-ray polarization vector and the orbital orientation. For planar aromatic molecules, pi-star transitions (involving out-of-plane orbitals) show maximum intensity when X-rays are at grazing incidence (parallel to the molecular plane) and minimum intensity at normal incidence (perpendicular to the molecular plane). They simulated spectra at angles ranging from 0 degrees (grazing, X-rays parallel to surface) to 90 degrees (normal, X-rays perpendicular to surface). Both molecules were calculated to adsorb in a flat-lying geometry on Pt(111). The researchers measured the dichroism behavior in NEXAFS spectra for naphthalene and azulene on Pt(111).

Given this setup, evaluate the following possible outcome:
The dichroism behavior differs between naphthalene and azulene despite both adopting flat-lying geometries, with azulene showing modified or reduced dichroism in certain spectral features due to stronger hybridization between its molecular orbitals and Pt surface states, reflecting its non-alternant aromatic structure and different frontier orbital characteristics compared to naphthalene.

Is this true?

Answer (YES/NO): NO